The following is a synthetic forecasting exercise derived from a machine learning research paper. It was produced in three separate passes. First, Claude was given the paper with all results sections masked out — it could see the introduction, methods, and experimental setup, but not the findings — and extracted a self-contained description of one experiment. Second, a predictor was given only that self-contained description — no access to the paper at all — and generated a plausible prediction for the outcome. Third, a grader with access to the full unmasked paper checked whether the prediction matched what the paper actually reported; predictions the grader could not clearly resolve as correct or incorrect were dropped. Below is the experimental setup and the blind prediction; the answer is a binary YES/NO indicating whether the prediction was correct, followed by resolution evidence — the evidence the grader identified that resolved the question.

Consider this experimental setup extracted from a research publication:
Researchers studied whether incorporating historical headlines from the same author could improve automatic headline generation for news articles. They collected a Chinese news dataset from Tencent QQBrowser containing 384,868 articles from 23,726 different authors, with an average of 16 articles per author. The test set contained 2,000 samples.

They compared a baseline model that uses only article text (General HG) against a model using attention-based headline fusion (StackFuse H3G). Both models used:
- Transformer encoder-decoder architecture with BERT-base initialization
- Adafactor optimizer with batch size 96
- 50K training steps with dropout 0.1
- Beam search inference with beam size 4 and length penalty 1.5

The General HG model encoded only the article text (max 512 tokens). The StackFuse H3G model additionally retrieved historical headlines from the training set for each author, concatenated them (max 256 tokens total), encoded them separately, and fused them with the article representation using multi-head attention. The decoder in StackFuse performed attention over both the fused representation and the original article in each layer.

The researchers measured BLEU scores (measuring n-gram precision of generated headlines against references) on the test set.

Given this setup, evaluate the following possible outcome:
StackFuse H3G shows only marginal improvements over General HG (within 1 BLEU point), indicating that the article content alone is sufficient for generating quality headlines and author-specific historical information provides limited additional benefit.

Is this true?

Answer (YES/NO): NO